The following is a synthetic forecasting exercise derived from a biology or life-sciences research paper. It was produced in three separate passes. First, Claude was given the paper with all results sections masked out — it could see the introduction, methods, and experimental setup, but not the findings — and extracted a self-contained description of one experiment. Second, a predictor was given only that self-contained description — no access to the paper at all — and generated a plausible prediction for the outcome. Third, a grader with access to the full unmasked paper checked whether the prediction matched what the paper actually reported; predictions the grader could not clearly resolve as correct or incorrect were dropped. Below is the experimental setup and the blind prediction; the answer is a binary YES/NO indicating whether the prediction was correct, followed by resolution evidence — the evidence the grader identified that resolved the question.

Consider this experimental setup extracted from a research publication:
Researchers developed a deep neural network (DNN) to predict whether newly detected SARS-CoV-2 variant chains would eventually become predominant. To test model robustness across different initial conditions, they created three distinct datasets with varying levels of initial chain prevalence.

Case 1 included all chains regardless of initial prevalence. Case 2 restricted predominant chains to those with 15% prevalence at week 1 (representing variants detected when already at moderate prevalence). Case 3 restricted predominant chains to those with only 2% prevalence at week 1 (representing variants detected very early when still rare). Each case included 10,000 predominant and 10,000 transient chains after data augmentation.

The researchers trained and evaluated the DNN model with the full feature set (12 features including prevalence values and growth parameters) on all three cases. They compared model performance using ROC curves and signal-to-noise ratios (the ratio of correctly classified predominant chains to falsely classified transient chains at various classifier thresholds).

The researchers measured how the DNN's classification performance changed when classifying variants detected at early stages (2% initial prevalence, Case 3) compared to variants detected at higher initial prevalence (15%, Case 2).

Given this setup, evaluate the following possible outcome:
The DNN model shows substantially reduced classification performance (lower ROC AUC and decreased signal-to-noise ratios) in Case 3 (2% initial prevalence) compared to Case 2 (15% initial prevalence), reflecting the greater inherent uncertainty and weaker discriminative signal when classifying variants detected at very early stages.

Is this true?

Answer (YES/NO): NO